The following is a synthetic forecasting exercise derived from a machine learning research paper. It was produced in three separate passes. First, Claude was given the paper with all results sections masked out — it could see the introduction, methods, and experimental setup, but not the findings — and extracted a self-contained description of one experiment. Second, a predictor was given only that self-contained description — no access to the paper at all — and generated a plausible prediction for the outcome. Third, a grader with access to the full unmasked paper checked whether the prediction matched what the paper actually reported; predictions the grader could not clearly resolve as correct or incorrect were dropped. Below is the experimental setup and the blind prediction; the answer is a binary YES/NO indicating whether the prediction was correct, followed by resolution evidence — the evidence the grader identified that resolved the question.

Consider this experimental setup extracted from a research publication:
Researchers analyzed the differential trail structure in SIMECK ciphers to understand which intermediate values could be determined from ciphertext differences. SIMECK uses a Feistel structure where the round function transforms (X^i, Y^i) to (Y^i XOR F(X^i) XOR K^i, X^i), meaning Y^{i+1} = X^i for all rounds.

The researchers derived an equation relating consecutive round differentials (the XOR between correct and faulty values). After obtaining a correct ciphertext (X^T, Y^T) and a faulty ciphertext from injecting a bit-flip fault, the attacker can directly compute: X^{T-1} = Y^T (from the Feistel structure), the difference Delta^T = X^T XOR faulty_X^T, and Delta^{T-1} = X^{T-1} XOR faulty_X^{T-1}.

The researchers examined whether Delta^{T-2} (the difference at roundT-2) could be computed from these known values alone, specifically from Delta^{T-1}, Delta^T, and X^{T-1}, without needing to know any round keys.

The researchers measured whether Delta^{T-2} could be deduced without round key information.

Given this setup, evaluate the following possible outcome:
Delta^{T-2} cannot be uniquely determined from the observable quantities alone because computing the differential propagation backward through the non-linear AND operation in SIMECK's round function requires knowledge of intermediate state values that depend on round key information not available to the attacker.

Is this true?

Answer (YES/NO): NO